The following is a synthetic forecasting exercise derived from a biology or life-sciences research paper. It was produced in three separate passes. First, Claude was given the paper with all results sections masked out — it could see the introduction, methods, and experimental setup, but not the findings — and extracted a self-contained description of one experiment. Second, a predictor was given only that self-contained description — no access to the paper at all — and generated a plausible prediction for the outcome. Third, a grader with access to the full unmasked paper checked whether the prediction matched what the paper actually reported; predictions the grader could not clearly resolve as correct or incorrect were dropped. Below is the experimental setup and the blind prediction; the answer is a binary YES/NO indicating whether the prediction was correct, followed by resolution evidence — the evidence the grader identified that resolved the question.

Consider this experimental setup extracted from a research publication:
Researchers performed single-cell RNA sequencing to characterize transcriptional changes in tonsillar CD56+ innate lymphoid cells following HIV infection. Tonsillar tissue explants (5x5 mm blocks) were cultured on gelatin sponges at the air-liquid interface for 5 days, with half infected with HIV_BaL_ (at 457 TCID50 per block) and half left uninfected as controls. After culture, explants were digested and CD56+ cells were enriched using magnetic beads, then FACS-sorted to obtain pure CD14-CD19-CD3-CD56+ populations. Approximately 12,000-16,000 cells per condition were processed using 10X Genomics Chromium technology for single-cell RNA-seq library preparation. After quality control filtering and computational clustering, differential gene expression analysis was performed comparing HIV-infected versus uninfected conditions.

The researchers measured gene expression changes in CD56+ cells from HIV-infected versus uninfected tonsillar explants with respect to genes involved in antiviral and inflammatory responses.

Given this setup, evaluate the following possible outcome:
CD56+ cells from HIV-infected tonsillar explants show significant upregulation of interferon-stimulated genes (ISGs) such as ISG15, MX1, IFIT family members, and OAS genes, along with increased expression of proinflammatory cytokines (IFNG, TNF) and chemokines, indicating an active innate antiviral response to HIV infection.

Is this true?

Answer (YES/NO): NO